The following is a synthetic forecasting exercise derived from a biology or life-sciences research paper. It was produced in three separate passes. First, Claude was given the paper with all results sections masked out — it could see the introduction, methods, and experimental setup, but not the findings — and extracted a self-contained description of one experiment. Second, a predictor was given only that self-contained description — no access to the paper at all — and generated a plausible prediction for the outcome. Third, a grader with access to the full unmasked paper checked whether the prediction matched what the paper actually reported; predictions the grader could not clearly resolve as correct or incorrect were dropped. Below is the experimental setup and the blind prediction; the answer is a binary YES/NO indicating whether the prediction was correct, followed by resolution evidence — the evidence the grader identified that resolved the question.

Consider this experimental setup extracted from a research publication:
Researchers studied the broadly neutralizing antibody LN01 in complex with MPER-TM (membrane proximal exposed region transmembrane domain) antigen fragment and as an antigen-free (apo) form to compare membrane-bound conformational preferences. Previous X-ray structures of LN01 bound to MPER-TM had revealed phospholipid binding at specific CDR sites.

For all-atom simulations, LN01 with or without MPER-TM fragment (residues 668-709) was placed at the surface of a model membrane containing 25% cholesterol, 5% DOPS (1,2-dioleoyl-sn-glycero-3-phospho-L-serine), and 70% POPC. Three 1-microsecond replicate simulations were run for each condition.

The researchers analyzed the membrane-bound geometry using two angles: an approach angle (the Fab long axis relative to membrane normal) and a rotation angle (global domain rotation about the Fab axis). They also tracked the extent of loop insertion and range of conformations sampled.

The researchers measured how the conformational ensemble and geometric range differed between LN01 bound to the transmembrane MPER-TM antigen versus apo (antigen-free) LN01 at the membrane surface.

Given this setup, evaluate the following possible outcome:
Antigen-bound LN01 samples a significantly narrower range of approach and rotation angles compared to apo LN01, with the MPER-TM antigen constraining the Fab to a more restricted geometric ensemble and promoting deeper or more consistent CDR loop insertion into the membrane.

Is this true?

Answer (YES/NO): YES